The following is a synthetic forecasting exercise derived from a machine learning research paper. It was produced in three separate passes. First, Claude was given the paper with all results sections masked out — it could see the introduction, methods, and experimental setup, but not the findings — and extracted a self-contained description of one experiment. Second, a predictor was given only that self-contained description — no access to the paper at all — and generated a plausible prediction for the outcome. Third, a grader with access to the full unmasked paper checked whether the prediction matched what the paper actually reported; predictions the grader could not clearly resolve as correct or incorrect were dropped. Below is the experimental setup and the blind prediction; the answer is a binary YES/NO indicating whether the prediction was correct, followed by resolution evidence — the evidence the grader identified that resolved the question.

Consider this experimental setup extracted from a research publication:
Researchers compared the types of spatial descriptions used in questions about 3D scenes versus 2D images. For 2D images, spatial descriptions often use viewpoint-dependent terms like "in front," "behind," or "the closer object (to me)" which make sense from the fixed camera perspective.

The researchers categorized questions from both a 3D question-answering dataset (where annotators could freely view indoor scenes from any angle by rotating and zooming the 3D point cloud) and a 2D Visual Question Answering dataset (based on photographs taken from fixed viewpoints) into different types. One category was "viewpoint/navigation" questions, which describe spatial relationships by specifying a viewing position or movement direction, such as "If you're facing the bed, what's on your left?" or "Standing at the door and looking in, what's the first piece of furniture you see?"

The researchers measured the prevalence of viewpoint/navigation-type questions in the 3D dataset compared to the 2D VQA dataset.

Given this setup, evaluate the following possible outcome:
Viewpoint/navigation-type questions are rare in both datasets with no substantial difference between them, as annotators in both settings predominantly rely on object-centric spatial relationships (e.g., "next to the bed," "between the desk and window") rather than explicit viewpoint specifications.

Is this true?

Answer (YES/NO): NO